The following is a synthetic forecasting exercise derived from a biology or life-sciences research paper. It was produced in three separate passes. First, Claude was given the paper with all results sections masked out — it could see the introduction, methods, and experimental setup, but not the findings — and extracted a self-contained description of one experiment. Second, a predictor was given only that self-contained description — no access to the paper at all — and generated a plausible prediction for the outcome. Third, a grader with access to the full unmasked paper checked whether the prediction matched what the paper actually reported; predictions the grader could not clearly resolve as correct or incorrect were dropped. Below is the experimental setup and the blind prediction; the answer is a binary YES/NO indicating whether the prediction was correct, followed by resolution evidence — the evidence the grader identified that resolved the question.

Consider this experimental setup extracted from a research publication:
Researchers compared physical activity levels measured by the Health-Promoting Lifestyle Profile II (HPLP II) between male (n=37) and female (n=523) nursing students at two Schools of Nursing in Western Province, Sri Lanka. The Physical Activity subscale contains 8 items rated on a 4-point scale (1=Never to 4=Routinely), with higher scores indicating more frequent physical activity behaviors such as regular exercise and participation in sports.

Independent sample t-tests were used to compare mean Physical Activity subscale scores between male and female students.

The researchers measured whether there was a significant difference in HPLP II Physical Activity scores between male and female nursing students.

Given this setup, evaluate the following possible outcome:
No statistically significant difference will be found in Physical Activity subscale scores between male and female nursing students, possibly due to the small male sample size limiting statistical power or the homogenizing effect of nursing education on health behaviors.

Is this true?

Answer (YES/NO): NO